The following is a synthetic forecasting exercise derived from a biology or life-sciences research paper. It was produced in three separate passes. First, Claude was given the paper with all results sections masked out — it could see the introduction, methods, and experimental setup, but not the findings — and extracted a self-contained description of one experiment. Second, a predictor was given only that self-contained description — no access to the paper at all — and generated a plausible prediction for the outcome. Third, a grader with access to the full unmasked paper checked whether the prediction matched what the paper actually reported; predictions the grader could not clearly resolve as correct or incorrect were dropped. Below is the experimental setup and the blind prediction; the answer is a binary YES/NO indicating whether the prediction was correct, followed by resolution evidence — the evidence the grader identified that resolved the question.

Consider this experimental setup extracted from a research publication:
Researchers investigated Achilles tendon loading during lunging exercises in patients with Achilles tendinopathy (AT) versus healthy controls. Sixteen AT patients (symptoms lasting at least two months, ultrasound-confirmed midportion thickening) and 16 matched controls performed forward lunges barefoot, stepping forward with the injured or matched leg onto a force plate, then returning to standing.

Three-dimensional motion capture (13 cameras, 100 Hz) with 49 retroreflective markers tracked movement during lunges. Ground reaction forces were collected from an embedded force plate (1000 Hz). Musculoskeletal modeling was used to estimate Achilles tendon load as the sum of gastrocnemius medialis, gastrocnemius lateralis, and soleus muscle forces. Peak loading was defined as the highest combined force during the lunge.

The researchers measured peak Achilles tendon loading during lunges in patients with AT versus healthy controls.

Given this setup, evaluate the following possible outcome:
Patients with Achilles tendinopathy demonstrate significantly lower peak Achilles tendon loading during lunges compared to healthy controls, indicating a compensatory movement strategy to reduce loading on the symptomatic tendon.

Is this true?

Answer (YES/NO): NO